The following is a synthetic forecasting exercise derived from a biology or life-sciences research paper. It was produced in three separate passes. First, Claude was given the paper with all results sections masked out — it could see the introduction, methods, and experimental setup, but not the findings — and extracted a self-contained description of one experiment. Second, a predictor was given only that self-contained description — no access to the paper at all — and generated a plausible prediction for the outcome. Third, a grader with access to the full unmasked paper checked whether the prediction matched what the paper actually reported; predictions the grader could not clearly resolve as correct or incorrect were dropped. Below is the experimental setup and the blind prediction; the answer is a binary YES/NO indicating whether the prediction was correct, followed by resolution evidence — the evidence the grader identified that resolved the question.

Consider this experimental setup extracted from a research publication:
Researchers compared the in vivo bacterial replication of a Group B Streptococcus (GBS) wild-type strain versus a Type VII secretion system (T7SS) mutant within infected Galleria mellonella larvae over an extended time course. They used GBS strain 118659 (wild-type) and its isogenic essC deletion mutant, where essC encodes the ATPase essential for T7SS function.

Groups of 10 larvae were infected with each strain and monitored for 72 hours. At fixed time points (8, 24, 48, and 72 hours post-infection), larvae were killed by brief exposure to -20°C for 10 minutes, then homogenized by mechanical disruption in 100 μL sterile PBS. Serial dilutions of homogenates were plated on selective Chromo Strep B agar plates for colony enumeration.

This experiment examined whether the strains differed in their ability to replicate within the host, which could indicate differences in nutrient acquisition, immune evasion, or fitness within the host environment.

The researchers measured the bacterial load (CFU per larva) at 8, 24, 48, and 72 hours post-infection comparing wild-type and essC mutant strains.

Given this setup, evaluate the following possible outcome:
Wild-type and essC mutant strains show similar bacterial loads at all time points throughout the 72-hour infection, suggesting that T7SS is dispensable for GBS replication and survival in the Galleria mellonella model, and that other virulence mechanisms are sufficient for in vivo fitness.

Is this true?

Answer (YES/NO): NO